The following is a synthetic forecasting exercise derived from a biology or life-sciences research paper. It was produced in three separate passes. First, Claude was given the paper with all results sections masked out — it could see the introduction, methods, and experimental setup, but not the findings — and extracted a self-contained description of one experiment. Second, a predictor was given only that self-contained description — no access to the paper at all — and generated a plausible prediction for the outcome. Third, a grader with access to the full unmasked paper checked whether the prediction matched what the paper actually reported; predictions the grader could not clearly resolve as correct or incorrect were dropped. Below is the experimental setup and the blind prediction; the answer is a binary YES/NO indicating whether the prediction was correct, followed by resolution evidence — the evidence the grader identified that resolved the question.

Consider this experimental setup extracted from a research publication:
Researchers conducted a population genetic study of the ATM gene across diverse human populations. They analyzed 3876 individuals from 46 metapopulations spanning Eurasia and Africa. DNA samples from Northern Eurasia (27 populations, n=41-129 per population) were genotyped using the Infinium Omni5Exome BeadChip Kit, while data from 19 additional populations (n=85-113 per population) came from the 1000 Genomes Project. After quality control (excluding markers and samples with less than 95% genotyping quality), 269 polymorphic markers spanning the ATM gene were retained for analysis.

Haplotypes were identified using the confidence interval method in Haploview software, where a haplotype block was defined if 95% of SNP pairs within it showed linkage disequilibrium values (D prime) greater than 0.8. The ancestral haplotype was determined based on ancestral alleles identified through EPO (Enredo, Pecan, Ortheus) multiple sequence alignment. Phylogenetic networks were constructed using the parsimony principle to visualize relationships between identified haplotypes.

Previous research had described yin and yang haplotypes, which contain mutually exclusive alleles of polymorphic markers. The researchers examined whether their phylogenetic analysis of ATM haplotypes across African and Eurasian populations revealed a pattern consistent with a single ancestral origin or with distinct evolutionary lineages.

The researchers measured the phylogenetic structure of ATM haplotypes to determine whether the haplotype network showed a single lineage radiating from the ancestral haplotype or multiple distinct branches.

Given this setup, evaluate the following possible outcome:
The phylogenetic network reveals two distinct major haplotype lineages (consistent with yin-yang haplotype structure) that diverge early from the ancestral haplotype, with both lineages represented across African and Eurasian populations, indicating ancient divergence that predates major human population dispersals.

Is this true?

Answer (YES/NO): YES